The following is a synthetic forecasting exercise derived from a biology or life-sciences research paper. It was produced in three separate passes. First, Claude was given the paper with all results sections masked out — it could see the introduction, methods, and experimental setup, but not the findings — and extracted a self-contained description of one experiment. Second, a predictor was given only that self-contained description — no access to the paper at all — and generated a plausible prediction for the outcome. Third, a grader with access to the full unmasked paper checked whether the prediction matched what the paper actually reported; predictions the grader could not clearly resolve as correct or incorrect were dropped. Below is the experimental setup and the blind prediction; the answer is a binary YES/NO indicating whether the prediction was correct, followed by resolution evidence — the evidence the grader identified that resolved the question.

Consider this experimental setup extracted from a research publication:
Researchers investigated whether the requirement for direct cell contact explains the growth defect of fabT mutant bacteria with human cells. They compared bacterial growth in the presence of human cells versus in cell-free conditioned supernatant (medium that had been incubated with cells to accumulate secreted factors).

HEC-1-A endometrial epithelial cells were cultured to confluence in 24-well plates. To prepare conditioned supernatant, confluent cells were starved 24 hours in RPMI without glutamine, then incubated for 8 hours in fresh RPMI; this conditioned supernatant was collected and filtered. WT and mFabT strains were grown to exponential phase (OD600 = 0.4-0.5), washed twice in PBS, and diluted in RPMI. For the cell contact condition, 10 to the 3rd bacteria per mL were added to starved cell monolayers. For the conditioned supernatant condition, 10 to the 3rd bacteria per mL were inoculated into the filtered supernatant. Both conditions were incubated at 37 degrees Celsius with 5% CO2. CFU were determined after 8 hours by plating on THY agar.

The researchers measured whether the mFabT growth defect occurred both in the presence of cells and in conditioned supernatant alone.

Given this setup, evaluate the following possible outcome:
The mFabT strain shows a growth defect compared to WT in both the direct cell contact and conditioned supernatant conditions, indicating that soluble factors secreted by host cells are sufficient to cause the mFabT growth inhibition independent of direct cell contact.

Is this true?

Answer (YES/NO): YES